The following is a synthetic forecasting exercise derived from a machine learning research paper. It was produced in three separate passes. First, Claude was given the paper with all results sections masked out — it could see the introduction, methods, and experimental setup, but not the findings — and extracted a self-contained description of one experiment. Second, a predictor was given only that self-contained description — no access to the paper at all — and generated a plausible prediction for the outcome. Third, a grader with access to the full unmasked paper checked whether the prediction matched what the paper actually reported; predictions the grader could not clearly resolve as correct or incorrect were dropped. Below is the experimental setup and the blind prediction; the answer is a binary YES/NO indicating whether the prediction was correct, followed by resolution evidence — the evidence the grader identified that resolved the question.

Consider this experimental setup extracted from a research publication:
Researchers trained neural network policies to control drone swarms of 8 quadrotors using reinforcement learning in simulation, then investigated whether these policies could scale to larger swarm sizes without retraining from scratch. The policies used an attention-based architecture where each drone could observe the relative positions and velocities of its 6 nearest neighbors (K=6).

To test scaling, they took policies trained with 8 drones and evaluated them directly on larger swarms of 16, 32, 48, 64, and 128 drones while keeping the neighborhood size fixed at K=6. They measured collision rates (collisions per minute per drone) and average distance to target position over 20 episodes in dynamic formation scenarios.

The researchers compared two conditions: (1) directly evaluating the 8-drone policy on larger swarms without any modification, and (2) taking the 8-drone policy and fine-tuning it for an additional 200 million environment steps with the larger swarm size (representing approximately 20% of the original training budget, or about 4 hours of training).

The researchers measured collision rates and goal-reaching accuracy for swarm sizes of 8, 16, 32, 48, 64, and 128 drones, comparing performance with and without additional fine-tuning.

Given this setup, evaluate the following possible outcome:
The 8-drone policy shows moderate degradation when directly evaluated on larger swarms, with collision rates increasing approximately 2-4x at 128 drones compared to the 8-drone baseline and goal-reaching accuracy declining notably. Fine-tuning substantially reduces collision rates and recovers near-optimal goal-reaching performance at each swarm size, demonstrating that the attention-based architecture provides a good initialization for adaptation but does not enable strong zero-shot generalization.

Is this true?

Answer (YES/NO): NO